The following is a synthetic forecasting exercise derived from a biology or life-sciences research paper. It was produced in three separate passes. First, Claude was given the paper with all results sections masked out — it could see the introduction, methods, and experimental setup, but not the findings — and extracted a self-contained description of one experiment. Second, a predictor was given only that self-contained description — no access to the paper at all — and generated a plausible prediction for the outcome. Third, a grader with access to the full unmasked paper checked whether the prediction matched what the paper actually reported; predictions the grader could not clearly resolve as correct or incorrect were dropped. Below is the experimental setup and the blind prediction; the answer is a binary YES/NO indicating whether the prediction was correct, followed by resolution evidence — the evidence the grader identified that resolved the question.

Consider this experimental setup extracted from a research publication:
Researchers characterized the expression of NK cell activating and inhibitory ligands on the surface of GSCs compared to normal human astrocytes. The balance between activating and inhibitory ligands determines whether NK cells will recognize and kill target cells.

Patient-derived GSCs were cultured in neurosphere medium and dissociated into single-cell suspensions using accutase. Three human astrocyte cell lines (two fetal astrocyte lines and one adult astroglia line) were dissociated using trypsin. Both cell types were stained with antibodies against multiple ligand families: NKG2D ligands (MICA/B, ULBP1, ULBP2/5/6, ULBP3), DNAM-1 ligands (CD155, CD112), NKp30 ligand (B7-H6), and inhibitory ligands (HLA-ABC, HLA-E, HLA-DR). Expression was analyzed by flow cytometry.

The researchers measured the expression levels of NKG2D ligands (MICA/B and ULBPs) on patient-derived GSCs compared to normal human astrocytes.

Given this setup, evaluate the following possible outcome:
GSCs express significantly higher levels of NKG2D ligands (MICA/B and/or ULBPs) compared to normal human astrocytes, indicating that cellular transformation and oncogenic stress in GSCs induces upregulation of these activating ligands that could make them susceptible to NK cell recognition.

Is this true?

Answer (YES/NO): YES